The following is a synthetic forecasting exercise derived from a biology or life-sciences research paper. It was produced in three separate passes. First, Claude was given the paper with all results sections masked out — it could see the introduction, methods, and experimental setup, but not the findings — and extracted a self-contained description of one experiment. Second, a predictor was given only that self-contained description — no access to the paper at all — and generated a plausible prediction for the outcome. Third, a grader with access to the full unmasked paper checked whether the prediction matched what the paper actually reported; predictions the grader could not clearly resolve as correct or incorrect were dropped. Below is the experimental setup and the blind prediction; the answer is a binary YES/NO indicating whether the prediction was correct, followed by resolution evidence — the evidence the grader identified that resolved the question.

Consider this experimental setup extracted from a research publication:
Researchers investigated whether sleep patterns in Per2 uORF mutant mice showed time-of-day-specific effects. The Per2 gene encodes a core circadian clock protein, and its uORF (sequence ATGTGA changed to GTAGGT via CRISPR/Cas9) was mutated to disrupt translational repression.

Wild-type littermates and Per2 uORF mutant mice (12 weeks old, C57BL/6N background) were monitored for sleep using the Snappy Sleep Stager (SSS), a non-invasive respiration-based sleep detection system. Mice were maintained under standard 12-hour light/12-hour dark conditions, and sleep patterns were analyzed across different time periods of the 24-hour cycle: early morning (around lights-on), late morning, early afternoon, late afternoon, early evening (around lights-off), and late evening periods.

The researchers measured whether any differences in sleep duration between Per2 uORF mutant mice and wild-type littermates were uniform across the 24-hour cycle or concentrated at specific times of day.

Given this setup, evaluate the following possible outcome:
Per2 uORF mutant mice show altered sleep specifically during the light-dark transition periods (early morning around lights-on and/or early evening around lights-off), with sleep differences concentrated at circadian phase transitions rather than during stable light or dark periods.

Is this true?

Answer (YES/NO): NO